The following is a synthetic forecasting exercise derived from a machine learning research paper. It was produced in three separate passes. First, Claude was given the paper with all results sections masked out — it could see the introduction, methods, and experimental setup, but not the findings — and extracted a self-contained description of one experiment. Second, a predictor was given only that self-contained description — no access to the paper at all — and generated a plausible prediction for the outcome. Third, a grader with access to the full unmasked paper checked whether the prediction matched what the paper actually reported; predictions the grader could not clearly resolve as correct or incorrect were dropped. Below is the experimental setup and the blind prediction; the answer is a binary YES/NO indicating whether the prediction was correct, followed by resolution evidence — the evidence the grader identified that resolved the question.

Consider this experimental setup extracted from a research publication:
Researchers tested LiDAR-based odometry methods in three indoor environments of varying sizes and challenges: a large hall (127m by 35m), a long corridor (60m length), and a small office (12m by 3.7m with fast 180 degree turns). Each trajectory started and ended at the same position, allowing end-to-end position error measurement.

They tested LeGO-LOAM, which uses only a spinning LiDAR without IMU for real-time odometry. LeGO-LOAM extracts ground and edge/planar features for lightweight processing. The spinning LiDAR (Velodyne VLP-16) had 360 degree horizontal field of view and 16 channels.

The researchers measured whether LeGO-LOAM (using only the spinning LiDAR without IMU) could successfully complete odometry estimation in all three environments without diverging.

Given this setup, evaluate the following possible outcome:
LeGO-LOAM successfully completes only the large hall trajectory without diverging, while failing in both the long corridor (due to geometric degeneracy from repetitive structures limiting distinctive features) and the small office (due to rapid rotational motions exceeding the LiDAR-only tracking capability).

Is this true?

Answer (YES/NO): NO